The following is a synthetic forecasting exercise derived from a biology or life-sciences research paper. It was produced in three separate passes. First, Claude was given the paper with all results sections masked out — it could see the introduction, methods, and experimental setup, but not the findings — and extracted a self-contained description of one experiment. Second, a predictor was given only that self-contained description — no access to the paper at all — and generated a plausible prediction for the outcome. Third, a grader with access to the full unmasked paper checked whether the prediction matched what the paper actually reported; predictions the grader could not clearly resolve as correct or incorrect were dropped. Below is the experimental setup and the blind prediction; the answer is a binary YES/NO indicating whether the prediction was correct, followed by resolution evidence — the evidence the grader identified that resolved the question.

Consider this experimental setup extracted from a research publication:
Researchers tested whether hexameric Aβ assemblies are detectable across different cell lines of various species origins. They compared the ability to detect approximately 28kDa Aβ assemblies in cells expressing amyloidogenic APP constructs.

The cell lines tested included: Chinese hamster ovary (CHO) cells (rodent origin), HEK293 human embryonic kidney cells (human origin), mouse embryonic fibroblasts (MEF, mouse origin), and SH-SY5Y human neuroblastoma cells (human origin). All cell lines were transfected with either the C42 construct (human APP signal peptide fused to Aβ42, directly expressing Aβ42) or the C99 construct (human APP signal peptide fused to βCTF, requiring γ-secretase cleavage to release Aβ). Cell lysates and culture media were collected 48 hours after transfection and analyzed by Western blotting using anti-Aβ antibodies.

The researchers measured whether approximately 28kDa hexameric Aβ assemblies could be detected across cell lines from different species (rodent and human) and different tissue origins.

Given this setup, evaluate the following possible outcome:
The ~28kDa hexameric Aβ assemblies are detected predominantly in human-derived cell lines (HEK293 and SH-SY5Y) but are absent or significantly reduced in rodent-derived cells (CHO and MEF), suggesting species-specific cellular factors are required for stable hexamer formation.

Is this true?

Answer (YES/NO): NO